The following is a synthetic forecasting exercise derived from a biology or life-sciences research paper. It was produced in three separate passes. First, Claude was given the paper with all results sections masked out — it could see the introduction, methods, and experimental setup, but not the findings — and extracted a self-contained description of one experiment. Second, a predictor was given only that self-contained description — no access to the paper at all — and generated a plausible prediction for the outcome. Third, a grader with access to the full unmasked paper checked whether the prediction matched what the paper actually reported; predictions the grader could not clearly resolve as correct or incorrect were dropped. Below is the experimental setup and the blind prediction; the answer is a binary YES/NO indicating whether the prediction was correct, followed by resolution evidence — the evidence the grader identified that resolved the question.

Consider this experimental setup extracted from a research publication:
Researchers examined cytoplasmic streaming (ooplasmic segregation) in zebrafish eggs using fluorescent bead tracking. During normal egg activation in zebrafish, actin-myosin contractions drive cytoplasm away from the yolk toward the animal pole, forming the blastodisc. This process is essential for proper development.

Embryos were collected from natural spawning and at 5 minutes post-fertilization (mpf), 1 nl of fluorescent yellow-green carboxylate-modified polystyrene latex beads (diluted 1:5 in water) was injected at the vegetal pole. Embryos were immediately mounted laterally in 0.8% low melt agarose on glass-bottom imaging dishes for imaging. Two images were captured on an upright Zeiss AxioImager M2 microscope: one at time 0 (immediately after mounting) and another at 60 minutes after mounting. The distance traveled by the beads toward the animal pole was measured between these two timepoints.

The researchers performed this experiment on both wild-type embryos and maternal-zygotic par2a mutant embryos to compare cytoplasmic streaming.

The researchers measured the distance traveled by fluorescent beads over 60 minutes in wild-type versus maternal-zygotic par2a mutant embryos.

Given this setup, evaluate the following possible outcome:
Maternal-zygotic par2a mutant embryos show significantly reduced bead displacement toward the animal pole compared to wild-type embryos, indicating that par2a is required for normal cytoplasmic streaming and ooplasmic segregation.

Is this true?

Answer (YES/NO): YES